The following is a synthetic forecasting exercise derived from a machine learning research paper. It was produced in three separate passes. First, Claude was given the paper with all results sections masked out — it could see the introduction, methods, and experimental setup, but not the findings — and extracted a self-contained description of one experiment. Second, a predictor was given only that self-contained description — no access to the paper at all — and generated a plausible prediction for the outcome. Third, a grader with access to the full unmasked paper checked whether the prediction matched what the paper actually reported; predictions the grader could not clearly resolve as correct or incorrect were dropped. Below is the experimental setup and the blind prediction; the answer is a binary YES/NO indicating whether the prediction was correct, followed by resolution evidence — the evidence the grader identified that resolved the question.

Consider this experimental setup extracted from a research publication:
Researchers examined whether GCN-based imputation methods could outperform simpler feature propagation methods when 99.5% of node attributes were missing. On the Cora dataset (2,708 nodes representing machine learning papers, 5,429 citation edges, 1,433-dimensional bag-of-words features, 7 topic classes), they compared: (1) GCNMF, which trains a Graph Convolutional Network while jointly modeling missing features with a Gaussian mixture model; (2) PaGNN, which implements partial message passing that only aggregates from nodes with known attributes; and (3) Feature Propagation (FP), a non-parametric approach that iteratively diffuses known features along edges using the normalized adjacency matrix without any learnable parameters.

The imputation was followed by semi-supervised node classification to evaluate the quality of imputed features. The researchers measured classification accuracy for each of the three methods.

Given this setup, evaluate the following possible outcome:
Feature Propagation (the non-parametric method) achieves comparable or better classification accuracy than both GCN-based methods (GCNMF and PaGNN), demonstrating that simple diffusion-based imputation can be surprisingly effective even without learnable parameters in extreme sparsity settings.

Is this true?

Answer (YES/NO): YES